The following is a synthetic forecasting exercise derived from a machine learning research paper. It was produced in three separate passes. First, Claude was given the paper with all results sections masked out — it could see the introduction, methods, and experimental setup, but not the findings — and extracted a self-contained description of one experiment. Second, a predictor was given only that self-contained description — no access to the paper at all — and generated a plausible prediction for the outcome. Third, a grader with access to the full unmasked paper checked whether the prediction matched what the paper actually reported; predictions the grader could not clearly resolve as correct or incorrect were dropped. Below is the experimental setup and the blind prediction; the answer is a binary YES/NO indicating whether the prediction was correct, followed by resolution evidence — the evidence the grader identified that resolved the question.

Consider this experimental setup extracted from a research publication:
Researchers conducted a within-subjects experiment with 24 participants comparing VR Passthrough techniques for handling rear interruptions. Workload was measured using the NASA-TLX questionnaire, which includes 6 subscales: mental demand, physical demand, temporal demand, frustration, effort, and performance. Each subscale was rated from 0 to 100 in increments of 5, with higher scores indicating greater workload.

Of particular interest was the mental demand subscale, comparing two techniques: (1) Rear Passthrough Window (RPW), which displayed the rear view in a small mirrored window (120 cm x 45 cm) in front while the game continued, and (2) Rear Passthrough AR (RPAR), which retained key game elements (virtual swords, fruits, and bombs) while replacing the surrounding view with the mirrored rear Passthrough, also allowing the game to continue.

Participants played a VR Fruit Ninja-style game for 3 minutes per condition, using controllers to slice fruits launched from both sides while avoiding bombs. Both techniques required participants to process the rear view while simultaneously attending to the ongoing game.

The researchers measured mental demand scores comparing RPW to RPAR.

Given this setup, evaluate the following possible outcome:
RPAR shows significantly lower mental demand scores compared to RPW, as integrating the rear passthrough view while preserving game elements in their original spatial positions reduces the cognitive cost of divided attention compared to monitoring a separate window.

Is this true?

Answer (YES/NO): NO